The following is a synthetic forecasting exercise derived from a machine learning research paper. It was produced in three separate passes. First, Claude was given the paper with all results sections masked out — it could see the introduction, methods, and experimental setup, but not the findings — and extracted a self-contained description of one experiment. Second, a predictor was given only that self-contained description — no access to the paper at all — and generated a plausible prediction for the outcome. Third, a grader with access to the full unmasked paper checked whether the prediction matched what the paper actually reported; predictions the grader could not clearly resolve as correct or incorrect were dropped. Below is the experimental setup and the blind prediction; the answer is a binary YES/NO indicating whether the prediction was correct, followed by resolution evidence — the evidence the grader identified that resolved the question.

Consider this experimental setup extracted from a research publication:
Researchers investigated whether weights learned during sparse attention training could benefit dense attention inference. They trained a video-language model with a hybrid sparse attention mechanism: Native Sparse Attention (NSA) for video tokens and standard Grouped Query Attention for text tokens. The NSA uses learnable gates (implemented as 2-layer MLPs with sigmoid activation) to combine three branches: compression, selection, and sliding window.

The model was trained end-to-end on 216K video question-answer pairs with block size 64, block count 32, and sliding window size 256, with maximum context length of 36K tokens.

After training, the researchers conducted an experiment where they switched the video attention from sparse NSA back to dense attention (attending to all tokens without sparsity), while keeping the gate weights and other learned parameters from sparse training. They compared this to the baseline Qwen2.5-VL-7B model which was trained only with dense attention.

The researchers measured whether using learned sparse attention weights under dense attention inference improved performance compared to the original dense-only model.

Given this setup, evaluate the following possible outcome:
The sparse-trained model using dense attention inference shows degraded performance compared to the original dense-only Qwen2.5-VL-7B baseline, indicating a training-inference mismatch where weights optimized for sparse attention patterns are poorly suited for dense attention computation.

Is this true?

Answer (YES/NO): NO